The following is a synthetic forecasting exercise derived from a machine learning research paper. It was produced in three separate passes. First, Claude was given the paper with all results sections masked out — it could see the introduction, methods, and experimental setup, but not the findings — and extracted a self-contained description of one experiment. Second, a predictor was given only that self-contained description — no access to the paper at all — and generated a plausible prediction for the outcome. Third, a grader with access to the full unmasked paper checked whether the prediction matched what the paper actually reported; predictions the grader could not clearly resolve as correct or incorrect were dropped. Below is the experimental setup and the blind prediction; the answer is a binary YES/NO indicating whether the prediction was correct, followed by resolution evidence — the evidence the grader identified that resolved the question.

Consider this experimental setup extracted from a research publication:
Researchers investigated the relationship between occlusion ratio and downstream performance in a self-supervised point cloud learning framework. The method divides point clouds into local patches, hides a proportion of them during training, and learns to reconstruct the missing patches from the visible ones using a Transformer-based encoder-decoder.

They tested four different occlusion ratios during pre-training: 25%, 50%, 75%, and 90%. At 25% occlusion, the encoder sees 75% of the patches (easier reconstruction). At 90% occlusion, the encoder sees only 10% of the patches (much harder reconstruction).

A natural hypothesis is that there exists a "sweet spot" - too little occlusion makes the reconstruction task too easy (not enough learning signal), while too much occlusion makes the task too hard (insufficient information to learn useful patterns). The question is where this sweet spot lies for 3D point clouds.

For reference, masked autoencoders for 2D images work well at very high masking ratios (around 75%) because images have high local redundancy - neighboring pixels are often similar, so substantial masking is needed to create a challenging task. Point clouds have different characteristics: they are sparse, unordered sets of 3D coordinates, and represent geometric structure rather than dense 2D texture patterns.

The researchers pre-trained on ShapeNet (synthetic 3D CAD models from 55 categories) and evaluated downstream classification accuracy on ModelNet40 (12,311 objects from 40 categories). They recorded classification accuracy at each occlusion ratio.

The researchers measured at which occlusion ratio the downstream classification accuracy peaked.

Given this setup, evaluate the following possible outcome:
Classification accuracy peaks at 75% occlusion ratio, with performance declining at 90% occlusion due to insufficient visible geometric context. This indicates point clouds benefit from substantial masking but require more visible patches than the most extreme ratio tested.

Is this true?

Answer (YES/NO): YES